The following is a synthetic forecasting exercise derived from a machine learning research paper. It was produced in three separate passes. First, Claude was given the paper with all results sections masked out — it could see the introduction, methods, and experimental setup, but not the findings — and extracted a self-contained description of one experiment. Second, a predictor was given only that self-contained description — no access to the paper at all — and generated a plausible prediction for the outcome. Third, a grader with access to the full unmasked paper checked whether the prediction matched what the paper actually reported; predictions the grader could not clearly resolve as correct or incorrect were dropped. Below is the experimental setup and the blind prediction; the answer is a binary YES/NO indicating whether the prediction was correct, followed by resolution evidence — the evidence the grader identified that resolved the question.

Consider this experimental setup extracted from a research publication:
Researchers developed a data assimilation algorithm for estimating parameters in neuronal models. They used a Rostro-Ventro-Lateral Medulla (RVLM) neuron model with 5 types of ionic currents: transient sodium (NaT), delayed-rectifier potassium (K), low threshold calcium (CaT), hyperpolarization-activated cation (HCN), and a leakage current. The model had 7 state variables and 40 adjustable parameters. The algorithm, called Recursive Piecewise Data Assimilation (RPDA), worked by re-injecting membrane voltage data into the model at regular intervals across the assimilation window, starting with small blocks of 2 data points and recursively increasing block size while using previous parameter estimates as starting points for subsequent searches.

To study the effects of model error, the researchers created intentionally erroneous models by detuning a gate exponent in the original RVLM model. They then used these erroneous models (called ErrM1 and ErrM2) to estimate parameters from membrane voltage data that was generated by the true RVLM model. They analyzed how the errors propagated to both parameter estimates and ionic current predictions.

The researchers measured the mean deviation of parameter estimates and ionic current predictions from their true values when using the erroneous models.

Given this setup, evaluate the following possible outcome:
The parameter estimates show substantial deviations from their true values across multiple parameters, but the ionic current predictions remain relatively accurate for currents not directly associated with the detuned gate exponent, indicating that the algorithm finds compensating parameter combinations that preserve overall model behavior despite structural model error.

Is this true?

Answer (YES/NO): NO